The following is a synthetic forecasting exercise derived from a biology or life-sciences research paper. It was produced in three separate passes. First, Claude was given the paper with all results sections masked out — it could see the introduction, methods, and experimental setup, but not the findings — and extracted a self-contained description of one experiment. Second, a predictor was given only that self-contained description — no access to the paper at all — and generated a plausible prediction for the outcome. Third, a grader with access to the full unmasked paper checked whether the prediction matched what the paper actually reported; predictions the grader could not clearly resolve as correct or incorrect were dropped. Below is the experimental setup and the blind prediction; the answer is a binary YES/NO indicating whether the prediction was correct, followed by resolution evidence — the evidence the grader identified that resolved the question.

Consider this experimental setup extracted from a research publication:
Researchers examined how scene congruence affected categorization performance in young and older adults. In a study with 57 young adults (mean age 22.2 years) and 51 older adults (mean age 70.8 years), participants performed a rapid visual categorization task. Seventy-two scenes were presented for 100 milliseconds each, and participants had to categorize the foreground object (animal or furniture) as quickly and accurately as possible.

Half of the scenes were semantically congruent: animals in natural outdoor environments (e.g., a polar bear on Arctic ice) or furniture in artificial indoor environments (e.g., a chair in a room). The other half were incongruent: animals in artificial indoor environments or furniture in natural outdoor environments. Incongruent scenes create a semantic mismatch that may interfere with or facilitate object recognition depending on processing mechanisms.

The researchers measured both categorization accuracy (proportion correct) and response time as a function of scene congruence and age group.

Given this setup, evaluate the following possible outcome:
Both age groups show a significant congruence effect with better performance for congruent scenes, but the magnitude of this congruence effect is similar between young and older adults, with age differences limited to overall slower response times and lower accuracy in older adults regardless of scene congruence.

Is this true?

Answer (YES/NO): NO